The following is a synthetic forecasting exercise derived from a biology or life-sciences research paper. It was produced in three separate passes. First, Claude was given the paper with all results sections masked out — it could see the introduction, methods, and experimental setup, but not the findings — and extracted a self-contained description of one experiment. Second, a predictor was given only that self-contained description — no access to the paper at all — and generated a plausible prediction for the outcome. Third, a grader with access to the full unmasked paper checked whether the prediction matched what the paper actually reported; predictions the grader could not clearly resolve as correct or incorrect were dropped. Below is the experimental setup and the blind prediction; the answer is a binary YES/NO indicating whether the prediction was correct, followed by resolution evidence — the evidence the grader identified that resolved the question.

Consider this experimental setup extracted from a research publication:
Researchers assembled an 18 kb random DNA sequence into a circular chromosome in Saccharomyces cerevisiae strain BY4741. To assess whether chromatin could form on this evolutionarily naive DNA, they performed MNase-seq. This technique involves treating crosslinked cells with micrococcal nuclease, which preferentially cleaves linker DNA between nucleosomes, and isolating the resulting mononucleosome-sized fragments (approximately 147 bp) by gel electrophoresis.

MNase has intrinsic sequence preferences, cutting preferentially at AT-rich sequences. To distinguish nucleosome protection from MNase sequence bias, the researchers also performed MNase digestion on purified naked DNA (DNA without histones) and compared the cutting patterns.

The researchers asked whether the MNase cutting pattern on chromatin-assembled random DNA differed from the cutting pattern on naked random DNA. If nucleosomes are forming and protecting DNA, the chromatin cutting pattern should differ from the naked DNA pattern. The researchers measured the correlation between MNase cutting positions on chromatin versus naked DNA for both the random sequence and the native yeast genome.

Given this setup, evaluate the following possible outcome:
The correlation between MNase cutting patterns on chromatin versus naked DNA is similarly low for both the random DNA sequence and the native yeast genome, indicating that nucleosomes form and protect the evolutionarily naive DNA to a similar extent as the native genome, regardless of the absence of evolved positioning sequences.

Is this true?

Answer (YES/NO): YES